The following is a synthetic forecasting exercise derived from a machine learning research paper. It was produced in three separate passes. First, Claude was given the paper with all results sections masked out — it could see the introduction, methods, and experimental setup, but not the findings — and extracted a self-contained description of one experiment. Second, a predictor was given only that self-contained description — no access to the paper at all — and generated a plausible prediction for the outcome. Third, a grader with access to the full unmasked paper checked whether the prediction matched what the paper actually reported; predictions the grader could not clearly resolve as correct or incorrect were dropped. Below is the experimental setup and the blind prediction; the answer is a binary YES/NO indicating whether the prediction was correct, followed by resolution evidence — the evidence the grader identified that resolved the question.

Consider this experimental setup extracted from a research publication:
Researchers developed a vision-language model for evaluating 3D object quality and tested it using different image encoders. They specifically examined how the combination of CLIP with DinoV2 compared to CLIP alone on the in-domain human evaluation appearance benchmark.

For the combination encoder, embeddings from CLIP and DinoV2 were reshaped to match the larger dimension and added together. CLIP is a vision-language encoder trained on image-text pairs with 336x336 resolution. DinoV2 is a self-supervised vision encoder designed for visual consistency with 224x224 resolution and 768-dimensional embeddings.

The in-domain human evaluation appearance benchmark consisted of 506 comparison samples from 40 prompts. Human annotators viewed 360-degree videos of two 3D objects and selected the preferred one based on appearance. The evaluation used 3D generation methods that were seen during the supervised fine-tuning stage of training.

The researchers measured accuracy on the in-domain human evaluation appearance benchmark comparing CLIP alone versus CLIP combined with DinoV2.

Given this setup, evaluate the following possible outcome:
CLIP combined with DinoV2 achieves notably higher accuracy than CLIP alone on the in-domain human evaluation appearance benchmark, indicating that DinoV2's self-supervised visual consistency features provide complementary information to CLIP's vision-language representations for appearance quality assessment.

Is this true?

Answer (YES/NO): NO